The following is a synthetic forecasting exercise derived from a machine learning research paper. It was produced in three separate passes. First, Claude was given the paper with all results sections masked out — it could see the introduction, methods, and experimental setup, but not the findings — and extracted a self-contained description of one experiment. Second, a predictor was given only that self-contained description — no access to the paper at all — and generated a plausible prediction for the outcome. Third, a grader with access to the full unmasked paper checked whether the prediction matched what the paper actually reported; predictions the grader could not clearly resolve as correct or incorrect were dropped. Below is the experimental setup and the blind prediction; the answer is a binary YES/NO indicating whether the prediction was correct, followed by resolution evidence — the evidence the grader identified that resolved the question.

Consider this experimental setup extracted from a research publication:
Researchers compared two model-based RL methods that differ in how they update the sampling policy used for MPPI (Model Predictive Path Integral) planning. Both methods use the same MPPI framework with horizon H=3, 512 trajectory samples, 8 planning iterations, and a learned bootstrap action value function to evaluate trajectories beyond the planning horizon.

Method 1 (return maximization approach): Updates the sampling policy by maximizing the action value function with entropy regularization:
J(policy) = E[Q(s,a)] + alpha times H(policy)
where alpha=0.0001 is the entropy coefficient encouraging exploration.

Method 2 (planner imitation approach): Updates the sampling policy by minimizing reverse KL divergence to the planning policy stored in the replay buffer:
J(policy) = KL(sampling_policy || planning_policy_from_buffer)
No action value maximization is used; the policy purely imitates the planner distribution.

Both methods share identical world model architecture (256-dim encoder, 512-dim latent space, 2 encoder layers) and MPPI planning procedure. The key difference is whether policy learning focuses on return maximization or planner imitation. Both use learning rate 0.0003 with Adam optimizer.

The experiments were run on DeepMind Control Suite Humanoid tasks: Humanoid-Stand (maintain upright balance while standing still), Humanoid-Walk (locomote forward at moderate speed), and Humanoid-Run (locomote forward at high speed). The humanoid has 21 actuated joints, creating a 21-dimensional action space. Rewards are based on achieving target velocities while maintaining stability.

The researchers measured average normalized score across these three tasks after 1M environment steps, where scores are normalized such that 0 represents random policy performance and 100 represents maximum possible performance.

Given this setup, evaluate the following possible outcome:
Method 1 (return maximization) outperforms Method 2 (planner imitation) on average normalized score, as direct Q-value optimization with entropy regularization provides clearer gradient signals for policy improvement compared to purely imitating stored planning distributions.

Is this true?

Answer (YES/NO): NO